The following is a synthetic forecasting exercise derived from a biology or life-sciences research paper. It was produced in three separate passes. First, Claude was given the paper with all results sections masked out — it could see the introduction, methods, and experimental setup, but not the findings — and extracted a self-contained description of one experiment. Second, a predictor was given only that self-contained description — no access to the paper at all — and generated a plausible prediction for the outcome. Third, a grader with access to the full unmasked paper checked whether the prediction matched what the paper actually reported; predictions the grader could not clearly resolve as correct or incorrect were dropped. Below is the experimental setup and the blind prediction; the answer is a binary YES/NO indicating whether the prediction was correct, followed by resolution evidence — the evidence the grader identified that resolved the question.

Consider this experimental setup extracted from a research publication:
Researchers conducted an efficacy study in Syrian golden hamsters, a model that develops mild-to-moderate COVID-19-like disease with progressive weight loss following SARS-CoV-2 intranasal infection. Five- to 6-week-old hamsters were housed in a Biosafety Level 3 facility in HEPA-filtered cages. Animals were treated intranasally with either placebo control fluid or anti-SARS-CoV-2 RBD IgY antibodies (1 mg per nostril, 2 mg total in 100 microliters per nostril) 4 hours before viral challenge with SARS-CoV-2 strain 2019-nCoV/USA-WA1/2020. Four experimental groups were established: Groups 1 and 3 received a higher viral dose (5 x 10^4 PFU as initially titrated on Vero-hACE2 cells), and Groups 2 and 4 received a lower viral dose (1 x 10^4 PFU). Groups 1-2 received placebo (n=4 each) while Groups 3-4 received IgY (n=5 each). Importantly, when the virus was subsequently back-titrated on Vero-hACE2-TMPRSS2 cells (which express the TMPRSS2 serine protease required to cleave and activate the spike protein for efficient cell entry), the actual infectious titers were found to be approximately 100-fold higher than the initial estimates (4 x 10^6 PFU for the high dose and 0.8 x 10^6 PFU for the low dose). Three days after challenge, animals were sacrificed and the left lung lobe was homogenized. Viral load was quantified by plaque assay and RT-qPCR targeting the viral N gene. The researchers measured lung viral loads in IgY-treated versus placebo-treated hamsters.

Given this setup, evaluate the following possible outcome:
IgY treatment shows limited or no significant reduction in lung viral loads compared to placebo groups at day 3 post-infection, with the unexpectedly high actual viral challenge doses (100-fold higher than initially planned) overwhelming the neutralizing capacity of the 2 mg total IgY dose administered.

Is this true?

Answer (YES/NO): YES